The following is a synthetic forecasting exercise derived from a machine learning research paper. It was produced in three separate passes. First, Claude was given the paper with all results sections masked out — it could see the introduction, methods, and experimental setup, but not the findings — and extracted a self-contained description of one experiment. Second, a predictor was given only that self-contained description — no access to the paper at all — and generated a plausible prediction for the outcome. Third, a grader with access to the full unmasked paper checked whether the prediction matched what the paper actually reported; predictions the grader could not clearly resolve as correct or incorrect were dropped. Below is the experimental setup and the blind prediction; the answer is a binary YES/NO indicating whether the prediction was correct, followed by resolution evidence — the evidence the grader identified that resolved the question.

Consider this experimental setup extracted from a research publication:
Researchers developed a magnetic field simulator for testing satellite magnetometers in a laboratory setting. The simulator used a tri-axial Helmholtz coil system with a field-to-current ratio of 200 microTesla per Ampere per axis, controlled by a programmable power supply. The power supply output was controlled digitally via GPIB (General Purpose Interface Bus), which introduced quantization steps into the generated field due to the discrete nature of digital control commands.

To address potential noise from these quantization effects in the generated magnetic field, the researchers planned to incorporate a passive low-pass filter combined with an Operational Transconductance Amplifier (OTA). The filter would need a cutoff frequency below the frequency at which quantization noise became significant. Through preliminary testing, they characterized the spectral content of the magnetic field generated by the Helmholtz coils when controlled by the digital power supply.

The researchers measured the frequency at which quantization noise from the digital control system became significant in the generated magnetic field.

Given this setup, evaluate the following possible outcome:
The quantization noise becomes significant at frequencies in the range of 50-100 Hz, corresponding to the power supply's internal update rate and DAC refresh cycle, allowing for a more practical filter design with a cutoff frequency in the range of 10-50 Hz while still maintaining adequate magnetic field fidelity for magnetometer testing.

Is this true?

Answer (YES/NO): NO